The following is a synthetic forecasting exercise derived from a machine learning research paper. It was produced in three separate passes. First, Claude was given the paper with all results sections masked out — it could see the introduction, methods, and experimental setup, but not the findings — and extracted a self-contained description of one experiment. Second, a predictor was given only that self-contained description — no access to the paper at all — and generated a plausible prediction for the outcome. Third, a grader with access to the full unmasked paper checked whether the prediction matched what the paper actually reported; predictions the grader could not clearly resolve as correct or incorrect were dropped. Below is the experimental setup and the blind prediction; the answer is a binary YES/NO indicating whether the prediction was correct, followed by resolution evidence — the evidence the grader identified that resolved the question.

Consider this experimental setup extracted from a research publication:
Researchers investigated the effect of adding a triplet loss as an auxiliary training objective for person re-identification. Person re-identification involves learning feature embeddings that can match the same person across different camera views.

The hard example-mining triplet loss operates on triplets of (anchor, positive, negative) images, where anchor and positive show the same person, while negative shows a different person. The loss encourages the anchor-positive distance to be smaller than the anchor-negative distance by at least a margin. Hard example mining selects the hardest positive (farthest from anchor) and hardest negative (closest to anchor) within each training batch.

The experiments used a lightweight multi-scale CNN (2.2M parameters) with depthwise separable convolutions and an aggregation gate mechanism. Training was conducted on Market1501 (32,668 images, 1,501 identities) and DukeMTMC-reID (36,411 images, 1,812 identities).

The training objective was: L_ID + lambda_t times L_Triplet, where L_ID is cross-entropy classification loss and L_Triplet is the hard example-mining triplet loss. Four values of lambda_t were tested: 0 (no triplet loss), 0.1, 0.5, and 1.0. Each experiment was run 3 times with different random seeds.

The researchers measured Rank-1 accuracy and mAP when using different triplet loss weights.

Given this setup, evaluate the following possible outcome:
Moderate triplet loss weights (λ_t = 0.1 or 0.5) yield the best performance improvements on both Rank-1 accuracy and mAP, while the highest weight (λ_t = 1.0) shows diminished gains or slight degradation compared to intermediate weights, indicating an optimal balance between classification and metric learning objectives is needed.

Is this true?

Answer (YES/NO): NO